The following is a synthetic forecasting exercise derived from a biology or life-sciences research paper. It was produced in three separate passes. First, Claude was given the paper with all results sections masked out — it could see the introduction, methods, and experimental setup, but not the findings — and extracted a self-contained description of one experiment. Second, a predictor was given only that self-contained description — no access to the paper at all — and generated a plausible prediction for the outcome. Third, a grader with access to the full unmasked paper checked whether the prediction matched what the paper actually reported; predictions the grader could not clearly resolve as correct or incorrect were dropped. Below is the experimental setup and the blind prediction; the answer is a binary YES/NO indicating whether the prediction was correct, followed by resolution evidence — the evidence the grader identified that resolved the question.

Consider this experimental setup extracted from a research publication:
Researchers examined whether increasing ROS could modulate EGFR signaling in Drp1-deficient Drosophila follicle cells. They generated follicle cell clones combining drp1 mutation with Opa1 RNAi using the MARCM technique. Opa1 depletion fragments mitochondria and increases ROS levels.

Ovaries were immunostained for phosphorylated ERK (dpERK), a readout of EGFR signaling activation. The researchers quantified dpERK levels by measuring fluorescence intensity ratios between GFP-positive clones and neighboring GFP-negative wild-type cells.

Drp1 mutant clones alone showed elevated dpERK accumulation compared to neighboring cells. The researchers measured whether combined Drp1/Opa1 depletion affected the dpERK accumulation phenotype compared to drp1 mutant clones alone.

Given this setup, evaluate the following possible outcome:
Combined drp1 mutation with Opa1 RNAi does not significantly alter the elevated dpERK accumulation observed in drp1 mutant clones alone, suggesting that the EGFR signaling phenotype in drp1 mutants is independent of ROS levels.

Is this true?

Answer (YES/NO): NO